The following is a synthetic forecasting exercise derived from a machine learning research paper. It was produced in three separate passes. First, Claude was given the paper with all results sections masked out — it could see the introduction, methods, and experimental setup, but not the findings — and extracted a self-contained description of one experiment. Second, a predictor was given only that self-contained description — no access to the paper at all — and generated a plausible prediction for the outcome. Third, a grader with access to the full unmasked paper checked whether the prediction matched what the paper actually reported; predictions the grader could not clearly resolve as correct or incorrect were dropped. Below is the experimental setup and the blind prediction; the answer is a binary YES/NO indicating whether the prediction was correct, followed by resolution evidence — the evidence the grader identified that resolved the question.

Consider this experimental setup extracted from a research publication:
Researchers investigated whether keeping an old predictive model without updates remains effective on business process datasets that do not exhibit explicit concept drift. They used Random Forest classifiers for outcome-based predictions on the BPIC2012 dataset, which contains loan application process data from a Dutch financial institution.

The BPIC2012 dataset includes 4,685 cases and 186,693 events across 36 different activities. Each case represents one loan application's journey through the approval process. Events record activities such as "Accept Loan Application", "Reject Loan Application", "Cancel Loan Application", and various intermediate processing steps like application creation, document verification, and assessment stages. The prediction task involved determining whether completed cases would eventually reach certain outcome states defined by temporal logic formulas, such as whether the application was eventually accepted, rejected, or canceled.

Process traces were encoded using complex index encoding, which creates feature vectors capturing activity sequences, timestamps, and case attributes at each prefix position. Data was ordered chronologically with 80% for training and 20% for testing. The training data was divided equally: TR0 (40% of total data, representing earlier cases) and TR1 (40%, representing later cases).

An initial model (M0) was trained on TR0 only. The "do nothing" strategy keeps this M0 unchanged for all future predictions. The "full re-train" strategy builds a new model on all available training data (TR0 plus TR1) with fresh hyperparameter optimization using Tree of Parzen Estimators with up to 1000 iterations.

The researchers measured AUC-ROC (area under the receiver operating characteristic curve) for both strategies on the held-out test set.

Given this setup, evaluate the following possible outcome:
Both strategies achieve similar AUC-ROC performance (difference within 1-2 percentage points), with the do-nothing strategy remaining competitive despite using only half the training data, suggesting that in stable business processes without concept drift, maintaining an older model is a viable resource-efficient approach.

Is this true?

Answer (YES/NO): NO